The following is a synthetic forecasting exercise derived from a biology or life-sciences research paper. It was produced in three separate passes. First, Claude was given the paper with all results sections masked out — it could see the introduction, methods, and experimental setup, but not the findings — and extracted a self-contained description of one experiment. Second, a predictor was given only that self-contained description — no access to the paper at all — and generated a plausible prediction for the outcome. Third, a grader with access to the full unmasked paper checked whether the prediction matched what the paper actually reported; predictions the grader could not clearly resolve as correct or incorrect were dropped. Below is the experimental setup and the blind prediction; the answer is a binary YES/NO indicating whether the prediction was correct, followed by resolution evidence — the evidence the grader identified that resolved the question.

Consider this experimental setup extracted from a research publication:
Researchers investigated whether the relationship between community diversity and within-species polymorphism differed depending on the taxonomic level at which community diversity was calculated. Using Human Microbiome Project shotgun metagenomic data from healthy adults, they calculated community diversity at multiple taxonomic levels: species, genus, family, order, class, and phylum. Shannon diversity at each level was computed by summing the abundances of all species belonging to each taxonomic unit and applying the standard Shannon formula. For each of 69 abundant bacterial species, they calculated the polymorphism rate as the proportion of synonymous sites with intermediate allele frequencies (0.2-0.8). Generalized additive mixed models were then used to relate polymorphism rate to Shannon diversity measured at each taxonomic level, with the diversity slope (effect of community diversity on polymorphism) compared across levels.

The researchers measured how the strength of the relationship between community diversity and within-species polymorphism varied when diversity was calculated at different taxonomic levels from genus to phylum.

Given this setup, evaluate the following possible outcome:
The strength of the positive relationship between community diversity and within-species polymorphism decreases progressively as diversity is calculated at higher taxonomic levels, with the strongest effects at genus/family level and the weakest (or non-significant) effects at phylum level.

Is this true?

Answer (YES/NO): YES